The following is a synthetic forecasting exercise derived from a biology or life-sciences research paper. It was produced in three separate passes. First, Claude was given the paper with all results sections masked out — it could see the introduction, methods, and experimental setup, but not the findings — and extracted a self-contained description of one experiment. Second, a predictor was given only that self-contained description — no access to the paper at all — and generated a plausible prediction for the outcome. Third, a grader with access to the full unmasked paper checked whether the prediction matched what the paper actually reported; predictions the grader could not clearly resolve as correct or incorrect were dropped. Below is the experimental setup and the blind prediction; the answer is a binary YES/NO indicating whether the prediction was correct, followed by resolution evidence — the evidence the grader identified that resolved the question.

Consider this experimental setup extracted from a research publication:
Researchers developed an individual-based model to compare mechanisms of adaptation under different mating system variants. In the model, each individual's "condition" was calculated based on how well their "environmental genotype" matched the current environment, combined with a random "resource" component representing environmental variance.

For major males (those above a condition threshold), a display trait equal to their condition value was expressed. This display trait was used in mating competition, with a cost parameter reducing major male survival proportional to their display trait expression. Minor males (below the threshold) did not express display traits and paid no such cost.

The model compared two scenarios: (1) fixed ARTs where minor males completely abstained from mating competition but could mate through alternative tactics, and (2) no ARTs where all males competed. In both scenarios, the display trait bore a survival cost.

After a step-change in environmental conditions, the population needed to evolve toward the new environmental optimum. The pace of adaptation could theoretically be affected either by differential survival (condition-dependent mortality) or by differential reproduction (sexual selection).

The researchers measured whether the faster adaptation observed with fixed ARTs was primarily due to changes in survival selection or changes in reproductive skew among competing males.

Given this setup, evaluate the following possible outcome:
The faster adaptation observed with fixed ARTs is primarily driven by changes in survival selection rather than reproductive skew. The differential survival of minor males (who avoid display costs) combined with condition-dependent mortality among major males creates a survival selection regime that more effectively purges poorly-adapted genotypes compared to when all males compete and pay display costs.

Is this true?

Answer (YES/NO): NO